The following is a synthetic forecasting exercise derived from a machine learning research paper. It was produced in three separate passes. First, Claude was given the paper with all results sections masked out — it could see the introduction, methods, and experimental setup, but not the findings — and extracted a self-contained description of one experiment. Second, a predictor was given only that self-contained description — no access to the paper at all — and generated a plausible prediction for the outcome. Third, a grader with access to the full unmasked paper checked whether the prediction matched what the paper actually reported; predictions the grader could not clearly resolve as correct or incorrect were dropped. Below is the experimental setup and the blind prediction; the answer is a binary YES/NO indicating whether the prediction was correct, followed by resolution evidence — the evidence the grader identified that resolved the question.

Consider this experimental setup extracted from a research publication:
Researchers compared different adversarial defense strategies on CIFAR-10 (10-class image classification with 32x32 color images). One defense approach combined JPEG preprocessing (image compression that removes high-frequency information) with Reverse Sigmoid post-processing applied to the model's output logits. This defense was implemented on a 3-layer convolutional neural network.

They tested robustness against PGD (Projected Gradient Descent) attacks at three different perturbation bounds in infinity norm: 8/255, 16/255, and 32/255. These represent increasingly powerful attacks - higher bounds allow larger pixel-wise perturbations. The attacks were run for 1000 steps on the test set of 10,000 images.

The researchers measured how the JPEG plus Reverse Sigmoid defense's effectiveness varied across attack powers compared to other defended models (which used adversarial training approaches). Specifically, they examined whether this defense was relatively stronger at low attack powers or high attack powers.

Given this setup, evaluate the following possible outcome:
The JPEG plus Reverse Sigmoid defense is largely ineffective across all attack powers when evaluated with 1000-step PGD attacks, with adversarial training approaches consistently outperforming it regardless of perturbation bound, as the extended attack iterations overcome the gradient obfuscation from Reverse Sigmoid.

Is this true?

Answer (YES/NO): NO